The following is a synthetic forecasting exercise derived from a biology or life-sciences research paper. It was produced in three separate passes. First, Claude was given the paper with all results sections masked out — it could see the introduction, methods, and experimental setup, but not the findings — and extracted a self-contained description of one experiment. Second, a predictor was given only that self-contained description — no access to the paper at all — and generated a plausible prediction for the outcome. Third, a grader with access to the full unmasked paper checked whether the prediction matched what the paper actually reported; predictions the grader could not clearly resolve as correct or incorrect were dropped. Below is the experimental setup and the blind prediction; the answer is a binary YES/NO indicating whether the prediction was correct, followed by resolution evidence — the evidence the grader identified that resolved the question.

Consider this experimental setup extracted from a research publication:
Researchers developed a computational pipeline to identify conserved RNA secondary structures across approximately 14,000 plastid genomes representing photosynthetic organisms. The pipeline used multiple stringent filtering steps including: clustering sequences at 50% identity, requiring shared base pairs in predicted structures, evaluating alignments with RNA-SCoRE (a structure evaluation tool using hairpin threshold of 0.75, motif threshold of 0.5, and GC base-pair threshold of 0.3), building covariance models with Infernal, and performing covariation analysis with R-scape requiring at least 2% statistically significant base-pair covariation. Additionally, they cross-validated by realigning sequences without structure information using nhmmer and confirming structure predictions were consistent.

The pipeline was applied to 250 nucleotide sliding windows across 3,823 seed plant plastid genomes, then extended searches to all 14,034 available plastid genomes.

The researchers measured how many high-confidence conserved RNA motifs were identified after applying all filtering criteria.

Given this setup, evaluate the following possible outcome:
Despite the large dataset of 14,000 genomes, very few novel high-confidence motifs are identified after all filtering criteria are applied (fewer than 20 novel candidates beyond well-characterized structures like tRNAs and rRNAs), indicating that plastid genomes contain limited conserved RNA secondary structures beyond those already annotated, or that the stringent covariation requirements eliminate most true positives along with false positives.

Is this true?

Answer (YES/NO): NO